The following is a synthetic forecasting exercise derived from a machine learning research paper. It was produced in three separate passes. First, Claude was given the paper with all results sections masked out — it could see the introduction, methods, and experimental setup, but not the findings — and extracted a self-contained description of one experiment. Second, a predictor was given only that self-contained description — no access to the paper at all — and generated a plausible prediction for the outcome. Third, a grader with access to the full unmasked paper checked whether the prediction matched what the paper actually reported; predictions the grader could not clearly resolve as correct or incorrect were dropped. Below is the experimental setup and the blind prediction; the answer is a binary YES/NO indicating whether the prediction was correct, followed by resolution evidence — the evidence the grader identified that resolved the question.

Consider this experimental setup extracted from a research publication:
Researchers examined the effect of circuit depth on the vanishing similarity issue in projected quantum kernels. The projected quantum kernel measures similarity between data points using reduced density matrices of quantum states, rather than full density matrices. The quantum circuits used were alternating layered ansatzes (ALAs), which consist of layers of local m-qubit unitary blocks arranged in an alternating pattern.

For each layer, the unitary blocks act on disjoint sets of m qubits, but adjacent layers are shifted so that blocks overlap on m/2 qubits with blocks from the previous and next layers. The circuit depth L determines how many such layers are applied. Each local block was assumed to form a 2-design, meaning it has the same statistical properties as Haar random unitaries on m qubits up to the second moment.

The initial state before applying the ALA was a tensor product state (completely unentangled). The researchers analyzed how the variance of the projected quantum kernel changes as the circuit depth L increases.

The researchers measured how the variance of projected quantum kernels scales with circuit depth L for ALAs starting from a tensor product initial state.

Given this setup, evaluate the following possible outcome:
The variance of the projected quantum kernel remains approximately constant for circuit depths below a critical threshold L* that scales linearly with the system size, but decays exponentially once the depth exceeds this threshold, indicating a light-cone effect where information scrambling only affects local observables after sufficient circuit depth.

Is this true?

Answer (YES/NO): NO